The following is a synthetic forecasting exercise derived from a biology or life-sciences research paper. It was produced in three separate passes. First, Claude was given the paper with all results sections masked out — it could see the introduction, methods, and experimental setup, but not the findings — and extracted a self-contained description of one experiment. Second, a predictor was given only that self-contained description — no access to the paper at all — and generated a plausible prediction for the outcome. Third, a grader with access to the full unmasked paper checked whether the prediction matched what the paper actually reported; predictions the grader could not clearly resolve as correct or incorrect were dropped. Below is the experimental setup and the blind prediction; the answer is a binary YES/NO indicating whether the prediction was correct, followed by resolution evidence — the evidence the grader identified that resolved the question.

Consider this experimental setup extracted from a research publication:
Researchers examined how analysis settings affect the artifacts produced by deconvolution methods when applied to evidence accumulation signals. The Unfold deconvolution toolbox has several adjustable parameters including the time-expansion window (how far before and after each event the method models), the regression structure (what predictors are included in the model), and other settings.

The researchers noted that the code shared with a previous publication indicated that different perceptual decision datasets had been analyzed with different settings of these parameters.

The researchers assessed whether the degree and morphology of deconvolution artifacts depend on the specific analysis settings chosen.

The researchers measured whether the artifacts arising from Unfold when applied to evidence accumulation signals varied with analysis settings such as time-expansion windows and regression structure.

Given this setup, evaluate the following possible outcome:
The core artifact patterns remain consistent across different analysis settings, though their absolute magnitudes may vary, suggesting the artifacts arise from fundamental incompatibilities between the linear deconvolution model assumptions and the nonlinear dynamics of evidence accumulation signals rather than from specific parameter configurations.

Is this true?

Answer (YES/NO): NO